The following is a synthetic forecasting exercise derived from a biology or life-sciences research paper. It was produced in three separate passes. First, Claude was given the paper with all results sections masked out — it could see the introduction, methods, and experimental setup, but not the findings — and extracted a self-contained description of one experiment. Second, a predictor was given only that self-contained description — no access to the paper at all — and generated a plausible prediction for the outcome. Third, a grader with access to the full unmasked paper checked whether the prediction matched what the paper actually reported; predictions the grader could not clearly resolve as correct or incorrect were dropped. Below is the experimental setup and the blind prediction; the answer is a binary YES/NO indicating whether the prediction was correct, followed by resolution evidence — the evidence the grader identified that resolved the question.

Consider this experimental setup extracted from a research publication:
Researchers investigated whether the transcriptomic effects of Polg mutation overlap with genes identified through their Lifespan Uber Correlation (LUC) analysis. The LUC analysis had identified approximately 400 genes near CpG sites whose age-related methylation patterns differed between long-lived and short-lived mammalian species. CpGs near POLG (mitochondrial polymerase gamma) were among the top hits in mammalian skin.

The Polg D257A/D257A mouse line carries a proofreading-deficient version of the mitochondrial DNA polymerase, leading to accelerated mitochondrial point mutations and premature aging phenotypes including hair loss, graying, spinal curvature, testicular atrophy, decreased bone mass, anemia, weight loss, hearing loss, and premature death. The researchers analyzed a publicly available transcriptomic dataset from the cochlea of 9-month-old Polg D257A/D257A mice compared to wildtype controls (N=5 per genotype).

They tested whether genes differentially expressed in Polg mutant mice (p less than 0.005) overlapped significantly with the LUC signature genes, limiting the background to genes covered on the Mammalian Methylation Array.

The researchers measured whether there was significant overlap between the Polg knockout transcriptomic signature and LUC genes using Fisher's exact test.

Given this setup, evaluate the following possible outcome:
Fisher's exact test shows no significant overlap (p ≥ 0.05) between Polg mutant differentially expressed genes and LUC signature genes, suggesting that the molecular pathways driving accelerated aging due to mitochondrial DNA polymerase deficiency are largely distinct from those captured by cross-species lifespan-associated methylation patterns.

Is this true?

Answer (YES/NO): YES